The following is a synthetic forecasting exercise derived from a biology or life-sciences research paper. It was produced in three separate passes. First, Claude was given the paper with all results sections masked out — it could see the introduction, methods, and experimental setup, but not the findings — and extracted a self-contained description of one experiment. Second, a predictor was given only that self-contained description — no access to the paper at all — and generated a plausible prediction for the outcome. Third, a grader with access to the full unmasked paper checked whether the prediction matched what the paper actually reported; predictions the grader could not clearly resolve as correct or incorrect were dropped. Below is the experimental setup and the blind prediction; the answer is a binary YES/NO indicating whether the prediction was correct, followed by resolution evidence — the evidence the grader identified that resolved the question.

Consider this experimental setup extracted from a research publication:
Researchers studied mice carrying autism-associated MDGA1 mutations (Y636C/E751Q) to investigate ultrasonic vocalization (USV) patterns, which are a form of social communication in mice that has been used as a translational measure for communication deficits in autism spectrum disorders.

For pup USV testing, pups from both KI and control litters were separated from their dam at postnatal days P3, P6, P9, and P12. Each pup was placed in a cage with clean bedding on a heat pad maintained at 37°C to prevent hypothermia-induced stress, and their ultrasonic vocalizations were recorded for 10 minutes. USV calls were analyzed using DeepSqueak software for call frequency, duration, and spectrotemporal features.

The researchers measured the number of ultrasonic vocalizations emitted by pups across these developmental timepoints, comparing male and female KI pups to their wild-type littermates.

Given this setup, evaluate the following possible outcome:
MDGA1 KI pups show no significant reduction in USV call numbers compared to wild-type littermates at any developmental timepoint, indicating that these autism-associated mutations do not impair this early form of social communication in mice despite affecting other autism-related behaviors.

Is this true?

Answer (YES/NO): NO